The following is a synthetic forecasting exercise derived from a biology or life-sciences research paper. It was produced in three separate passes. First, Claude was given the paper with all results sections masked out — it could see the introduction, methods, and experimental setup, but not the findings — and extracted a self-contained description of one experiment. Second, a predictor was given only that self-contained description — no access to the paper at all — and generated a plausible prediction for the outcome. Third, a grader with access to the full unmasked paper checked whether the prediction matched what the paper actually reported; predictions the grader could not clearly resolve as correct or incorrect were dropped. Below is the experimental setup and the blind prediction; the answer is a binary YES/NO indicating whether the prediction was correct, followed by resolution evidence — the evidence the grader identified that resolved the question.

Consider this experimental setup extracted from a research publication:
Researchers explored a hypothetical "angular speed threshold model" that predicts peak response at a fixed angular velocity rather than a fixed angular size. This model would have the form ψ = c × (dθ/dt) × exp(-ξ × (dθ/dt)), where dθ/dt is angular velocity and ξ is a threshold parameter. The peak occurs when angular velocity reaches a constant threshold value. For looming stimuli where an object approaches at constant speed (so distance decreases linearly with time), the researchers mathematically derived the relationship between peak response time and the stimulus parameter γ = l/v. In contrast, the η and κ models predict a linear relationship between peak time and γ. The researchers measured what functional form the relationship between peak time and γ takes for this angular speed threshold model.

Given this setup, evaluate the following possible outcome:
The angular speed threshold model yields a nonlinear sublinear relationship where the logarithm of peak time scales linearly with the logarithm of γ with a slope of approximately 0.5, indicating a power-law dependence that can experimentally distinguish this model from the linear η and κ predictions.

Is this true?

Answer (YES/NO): YES